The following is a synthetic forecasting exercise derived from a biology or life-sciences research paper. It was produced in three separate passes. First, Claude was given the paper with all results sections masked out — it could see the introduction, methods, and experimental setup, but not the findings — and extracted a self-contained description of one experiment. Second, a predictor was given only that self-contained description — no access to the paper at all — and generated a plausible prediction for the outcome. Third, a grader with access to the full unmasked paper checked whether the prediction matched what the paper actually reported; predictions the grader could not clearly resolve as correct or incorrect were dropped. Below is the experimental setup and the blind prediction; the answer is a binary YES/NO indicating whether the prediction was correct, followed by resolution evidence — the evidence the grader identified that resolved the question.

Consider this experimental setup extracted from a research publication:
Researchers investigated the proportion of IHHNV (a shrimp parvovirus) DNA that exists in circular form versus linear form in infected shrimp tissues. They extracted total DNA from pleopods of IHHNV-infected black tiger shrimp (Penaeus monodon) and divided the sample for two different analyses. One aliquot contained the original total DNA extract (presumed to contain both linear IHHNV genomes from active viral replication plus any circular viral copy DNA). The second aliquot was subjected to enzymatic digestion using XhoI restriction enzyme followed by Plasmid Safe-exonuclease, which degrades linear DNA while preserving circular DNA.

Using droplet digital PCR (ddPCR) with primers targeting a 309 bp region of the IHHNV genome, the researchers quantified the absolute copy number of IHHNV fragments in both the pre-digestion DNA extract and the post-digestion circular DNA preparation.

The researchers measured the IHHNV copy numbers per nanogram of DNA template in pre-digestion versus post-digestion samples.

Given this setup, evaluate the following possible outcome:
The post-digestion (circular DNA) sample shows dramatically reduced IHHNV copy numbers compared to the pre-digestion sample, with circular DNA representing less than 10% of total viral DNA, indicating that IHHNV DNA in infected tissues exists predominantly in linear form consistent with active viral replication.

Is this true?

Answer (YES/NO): YES